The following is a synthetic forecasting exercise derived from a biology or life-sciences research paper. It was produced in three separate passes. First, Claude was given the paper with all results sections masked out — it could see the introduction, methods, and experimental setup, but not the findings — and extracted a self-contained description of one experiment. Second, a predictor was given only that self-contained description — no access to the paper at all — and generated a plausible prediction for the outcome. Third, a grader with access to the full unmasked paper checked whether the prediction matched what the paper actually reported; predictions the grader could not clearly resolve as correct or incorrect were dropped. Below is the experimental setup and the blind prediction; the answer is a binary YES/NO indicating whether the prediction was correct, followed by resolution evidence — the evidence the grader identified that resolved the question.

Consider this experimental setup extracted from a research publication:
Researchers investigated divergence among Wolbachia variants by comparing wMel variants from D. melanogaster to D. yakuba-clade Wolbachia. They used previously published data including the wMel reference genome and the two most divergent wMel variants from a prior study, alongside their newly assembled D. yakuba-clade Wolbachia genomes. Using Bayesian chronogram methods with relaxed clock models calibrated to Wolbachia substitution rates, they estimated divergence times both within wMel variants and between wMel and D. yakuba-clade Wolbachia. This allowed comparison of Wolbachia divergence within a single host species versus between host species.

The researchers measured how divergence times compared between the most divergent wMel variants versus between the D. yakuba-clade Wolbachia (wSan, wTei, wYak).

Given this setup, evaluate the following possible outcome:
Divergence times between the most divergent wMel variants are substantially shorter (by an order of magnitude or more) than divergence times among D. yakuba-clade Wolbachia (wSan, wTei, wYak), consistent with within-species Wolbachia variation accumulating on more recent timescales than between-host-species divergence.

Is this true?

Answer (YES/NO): NO